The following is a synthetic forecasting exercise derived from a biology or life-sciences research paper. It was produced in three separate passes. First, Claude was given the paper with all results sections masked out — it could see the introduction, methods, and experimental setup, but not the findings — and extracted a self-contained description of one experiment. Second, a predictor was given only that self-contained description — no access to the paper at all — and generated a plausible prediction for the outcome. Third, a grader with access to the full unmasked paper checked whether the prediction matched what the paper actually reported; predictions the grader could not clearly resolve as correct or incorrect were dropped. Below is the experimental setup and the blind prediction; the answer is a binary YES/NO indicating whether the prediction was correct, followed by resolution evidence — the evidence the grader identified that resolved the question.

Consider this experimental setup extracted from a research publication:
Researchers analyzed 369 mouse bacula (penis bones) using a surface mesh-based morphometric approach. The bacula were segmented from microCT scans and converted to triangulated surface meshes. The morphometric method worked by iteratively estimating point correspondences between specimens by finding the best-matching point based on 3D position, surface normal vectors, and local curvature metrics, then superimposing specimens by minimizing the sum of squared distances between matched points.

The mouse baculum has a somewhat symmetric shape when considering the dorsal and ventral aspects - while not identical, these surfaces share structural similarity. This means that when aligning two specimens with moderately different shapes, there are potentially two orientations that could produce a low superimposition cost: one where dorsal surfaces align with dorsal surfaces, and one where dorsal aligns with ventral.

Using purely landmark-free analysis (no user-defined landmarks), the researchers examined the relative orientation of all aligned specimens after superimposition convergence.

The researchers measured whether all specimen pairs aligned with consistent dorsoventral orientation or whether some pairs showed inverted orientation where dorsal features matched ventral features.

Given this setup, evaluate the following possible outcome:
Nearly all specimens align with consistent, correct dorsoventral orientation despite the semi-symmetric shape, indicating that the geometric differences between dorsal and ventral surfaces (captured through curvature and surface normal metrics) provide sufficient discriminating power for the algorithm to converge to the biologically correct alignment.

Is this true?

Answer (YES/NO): NO